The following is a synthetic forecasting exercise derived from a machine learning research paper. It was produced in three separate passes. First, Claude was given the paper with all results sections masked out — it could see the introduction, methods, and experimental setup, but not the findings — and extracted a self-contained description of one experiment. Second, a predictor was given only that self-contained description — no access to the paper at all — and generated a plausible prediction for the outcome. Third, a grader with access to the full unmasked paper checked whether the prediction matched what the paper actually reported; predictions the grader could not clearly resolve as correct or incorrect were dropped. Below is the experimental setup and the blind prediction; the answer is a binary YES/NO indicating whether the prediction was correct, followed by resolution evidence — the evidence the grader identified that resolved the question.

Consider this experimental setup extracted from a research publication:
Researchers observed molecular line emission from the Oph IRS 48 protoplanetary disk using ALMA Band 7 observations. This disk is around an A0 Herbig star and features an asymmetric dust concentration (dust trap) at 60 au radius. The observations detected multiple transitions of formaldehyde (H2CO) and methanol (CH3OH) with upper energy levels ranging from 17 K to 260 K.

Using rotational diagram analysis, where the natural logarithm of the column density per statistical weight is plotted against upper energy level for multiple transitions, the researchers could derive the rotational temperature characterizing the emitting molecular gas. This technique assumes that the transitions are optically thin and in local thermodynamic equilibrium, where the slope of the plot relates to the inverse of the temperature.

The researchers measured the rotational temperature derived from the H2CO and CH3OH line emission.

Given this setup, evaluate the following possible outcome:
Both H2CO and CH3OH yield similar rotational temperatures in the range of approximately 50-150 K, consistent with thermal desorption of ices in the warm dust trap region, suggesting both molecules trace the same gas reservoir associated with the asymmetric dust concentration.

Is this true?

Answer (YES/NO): NO